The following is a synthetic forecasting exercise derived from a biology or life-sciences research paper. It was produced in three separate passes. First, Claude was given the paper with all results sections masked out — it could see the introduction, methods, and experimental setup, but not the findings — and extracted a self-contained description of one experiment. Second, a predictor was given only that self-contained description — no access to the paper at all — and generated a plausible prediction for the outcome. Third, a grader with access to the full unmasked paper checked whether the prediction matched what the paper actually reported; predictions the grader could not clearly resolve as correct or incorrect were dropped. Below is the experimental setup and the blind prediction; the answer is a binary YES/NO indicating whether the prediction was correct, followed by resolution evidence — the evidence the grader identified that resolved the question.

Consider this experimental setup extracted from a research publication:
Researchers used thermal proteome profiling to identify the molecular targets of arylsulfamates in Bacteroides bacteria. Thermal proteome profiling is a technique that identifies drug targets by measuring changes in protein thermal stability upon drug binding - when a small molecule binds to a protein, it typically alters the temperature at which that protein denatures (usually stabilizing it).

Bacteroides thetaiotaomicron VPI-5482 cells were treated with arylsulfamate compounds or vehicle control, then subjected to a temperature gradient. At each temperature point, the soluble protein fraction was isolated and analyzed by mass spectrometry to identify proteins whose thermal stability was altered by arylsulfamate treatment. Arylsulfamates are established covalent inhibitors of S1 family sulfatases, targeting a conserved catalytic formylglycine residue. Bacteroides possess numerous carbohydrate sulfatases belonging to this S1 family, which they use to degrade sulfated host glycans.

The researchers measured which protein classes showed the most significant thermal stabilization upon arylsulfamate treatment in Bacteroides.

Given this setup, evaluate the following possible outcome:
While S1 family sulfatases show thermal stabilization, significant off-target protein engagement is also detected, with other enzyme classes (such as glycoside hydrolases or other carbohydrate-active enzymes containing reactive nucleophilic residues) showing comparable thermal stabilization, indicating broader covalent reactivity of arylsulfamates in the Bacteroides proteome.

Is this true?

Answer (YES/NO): NO